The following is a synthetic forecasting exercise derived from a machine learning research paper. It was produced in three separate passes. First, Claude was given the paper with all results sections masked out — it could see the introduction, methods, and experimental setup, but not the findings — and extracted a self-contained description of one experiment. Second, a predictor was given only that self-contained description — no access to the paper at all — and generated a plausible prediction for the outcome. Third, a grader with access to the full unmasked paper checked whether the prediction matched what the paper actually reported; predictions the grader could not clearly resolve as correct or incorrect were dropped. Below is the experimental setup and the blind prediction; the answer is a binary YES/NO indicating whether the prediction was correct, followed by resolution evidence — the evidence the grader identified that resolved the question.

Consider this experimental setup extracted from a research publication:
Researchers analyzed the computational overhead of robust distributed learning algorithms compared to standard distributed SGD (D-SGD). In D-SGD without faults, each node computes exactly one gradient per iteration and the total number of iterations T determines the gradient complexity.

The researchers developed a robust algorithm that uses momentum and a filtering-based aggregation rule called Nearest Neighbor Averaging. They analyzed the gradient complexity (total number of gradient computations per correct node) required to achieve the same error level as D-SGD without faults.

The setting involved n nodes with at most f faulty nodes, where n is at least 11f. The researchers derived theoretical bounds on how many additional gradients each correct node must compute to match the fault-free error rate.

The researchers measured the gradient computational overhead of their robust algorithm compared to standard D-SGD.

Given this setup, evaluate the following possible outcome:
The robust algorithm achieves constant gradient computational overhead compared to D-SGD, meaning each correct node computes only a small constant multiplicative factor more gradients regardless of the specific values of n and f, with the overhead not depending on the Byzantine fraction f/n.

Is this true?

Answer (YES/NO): NO